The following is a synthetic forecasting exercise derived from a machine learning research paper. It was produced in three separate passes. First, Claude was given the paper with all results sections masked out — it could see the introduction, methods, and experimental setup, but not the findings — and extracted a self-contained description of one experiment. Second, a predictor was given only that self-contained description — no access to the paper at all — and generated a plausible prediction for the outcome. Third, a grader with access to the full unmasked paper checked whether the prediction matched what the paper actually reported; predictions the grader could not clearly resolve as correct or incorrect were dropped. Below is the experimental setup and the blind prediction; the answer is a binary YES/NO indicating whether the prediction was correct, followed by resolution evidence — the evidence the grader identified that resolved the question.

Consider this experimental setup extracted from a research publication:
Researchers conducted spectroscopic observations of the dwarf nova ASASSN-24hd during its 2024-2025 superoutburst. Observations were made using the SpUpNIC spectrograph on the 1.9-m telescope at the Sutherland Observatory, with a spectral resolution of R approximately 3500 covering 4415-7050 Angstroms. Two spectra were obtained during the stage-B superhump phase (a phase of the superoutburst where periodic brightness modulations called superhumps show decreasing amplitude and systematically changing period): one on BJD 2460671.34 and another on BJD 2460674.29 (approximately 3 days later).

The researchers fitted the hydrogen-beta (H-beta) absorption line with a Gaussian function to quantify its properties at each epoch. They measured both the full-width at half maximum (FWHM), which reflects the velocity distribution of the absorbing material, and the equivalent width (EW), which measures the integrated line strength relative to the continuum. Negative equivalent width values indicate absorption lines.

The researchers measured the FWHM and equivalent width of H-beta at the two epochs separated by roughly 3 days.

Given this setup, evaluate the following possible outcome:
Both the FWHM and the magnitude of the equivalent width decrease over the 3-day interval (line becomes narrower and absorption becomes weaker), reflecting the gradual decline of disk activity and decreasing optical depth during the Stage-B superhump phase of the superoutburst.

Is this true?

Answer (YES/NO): NO